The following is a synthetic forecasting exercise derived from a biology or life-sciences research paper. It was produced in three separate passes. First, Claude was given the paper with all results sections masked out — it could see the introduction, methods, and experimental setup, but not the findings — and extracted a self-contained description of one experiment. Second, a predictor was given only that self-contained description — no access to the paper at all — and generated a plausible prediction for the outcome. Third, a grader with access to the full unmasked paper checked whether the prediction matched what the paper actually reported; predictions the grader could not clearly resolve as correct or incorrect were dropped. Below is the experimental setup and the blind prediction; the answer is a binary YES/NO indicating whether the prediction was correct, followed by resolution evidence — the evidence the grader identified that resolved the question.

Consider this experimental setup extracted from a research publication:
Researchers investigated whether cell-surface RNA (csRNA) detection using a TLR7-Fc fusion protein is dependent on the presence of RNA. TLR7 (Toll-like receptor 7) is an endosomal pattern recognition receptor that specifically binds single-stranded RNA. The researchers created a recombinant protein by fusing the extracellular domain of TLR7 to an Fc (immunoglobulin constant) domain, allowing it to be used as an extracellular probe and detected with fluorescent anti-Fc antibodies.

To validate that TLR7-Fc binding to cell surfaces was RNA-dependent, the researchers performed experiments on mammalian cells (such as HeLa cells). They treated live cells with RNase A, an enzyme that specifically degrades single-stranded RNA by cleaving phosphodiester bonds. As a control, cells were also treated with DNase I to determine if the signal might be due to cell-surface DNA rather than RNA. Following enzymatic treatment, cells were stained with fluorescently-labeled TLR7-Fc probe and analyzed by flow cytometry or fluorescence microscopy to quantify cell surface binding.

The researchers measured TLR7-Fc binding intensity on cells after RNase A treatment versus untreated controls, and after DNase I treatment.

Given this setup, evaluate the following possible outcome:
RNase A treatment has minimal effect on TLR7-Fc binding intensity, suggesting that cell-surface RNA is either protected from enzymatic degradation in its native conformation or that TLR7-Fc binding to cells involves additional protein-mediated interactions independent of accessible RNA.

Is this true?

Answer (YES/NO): NO